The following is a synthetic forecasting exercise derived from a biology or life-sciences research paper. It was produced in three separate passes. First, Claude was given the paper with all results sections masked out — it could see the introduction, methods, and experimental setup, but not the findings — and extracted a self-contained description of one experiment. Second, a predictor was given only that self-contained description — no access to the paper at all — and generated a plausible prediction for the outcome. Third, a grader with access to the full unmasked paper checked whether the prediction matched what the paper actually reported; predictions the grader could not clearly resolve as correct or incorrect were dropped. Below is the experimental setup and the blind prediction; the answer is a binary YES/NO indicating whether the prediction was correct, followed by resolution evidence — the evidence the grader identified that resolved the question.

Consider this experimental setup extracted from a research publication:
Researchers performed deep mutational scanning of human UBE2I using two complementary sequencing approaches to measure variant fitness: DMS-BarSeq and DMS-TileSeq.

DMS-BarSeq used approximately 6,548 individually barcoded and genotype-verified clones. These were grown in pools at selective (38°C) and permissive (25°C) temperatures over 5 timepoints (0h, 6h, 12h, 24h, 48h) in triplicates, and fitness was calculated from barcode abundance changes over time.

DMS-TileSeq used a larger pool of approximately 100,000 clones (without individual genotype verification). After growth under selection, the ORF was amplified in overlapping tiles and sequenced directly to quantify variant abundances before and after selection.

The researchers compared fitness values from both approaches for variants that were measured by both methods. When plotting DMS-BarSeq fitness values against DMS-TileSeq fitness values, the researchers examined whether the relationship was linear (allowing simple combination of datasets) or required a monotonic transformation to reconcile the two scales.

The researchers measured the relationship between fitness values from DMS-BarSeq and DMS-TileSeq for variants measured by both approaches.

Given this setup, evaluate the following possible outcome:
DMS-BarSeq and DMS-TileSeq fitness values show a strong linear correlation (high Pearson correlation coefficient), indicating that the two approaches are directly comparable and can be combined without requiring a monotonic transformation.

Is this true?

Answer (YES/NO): NO